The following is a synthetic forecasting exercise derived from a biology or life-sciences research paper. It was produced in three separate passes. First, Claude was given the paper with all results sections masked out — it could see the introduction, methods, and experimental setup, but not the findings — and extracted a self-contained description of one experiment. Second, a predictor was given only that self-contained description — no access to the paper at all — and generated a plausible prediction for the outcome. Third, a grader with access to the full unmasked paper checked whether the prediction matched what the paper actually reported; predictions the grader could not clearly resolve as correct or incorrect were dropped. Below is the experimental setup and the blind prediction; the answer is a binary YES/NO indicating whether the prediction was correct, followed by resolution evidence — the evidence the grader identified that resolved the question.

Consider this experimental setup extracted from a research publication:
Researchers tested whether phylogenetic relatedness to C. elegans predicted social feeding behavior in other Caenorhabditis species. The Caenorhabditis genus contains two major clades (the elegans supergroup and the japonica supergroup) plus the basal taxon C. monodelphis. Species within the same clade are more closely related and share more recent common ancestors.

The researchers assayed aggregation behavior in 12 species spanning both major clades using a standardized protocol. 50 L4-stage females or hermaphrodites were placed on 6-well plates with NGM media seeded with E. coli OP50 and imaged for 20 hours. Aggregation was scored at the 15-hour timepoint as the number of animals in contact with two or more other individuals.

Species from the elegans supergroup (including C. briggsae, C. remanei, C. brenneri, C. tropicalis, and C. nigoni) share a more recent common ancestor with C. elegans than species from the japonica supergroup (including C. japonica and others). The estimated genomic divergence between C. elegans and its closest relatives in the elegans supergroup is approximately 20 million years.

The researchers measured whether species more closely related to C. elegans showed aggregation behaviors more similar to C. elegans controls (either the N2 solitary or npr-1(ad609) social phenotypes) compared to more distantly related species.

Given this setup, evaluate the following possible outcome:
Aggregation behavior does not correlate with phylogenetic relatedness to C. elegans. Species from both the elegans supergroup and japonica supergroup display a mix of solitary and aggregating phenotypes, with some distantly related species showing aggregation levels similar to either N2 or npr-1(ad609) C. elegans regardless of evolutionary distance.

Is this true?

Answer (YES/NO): YES